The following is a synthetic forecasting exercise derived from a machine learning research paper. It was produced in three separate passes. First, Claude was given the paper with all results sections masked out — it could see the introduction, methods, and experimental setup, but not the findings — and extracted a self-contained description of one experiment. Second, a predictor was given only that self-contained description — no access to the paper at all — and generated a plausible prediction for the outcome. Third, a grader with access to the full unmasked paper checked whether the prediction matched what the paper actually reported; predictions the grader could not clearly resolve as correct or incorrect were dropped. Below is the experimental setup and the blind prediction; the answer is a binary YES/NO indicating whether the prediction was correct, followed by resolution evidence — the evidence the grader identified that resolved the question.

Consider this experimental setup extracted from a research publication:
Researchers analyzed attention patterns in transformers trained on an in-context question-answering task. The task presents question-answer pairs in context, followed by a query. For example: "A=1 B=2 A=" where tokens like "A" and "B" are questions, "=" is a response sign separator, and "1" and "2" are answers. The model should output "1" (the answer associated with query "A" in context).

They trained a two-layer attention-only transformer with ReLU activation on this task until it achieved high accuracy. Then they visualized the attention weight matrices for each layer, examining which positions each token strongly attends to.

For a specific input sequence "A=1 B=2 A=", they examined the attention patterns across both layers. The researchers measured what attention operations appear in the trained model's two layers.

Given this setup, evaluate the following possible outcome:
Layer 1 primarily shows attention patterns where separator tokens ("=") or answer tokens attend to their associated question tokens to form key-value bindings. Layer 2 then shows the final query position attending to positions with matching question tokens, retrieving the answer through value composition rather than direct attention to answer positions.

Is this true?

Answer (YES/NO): NO